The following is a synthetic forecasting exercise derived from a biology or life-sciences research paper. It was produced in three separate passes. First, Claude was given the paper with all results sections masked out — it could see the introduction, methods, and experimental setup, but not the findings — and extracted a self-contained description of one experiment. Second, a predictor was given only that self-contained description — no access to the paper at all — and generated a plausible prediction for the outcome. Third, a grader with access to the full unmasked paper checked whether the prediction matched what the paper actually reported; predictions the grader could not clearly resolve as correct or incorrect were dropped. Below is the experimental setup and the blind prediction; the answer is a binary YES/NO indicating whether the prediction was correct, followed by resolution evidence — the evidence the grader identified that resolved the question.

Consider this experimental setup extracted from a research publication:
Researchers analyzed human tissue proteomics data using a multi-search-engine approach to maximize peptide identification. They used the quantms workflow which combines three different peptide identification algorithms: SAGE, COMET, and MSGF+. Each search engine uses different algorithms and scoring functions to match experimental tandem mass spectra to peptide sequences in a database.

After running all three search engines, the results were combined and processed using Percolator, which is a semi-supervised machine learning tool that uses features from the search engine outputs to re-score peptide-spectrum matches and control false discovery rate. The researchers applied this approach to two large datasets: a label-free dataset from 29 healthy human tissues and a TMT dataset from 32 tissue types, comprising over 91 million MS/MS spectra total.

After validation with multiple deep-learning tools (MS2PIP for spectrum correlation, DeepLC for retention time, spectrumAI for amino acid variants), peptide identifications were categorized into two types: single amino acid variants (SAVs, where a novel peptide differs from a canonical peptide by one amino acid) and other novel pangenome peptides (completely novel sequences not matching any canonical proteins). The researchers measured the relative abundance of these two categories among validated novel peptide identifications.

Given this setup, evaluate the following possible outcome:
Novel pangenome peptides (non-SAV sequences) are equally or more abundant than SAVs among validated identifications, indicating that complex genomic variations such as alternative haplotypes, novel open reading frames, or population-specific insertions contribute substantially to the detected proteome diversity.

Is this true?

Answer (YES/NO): NO